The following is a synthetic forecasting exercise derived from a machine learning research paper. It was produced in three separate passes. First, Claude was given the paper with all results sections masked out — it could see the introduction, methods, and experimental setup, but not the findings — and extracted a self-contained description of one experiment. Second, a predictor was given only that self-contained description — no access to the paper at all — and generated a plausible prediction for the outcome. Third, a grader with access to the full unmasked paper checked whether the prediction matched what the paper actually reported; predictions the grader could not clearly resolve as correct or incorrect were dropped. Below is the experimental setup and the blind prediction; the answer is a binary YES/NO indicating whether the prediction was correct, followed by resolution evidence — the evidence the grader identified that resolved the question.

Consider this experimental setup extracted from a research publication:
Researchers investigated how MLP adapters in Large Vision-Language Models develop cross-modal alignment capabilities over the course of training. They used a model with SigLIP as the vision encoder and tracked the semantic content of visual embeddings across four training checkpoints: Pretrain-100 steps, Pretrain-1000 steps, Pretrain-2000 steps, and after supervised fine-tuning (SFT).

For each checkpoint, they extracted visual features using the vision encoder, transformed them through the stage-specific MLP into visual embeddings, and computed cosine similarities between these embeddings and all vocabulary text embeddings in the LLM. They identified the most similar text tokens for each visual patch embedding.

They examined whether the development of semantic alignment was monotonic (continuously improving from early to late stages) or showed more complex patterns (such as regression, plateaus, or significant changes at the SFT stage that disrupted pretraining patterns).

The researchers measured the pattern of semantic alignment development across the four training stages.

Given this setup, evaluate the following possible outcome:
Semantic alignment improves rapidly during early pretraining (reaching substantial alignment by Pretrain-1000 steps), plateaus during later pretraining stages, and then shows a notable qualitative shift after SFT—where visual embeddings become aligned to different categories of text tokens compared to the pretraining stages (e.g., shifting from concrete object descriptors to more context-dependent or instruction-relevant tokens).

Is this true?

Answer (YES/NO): NO